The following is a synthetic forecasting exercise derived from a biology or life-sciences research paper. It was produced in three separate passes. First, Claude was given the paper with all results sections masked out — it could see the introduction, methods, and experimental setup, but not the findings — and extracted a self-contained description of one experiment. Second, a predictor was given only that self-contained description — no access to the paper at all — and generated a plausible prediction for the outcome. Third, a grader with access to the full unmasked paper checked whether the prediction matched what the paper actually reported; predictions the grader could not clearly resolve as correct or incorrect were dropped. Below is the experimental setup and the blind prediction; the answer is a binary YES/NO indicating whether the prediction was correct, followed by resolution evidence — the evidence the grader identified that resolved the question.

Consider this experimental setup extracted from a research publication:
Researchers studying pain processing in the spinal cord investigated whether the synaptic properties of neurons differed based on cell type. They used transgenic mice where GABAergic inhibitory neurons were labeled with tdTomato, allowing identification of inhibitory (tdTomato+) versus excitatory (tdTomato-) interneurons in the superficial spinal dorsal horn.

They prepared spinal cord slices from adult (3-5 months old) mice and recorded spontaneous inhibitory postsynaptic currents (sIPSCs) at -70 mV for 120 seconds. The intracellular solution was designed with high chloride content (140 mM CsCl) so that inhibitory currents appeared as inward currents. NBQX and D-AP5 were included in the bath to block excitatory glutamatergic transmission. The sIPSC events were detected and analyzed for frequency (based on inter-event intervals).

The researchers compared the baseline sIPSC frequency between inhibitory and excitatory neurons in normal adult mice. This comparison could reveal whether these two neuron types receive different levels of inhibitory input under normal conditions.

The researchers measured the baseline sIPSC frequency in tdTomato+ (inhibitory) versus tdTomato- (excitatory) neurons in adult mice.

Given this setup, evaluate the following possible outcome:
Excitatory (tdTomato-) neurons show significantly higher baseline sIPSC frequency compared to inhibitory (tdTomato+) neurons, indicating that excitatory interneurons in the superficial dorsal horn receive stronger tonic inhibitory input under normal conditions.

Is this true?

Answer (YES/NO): YES